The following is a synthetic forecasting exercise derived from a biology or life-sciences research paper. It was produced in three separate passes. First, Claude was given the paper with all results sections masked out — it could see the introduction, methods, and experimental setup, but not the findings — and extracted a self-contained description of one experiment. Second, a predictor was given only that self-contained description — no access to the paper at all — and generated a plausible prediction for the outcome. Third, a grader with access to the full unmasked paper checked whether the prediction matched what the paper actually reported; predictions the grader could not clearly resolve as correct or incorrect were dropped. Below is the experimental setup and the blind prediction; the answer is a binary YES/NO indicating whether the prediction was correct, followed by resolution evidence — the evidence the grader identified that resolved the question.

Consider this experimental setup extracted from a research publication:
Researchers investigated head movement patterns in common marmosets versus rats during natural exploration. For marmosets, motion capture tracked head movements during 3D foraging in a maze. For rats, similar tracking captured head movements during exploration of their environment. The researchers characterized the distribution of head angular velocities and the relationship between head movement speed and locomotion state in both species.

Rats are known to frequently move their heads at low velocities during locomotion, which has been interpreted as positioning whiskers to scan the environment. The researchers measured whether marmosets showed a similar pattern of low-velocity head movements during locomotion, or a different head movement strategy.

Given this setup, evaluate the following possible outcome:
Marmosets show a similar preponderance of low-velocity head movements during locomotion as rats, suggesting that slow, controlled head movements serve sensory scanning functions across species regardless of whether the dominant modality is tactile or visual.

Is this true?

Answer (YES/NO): NO